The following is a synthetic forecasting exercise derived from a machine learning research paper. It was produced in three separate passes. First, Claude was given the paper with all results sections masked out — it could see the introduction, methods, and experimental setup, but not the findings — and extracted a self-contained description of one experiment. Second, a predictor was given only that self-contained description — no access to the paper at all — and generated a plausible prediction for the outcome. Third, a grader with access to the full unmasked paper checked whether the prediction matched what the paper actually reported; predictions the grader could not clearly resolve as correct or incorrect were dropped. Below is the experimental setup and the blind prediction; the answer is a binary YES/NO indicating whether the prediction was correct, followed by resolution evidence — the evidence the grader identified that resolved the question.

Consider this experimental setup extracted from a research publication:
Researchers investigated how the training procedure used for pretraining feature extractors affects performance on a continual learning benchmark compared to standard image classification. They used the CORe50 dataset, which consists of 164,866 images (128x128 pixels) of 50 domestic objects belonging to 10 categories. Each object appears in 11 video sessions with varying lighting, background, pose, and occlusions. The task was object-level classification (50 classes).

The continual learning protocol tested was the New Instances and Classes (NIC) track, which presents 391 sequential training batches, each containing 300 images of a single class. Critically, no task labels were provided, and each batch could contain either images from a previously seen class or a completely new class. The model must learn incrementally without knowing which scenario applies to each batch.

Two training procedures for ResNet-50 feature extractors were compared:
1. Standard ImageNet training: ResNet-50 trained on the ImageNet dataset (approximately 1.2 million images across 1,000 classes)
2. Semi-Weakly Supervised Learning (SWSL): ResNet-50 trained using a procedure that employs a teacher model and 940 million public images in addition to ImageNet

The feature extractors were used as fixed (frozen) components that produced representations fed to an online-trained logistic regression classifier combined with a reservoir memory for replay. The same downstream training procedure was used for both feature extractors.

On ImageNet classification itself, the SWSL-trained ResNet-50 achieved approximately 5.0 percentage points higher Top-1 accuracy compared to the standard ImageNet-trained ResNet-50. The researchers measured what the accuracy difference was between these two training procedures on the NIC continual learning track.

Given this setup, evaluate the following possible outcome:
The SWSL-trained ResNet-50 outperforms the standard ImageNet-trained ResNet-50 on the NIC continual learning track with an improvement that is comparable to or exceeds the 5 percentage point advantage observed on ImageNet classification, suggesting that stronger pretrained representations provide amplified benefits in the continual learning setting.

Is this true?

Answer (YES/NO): YES